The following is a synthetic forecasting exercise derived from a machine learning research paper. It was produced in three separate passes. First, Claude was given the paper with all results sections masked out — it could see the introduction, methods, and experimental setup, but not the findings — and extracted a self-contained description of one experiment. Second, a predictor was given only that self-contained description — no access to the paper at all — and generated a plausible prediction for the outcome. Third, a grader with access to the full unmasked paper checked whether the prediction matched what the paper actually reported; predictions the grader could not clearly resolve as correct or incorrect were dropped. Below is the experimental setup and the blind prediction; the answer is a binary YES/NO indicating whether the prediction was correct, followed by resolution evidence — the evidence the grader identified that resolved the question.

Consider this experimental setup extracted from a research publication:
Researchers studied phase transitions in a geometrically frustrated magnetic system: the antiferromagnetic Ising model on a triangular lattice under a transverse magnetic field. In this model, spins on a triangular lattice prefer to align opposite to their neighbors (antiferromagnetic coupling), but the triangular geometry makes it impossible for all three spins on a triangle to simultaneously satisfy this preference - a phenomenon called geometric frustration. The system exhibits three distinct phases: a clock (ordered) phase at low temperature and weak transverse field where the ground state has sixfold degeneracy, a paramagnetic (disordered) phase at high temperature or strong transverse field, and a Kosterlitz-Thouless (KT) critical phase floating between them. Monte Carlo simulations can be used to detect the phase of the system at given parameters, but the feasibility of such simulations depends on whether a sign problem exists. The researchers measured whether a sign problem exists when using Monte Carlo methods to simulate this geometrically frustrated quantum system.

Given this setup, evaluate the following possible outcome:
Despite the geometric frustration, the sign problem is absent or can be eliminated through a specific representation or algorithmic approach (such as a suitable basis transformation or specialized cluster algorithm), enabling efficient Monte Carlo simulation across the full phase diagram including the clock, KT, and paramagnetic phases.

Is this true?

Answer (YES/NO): YES